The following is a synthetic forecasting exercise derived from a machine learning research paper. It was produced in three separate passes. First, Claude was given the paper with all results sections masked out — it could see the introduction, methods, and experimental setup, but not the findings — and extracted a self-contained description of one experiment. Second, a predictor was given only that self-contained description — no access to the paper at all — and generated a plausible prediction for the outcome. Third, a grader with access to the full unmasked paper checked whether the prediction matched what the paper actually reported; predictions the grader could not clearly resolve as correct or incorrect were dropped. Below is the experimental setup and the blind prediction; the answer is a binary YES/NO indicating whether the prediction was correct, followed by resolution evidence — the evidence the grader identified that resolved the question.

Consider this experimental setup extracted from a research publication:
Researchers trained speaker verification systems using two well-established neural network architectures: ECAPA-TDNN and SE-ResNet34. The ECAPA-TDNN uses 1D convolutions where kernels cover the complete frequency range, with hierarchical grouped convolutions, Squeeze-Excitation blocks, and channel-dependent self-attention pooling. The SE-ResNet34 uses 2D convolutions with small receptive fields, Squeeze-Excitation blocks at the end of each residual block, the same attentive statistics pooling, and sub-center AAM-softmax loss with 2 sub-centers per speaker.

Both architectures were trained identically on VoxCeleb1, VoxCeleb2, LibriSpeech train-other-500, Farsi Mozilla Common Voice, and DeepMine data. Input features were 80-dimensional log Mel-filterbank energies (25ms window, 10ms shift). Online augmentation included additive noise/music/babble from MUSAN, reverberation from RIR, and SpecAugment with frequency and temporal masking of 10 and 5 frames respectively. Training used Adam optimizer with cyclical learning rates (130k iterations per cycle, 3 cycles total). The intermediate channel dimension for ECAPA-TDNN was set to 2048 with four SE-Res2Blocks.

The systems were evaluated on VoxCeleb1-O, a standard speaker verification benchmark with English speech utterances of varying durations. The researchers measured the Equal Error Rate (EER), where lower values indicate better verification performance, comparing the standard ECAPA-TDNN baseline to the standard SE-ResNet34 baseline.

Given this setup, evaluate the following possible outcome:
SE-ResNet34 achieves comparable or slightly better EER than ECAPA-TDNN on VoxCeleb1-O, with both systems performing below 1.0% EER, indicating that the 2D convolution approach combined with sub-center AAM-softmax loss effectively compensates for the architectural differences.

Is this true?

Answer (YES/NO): YES